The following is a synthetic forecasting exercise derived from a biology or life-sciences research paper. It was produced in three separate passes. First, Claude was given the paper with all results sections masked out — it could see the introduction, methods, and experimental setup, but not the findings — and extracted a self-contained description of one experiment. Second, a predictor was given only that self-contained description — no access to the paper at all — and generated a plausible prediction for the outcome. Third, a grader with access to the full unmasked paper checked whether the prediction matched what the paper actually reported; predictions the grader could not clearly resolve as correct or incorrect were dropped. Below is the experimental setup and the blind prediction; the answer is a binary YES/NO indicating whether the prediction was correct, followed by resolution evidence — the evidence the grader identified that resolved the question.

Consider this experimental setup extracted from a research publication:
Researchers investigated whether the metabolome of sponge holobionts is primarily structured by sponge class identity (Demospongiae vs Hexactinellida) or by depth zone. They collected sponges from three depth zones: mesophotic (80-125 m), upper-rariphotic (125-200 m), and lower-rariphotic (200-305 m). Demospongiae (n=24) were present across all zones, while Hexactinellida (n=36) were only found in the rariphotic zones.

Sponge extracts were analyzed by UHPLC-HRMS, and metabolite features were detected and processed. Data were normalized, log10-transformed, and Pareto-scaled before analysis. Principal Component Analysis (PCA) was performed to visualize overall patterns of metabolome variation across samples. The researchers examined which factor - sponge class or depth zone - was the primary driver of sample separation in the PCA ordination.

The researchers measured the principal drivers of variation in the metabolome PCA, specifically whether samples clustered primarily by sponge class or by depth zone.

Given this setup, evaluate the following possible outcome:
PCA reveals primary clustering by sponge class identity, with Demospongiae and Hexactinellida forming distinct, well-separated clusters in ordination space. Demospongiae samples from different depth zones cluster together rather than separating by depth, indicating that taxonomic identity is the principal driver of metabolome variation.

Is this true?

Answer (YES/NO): NO